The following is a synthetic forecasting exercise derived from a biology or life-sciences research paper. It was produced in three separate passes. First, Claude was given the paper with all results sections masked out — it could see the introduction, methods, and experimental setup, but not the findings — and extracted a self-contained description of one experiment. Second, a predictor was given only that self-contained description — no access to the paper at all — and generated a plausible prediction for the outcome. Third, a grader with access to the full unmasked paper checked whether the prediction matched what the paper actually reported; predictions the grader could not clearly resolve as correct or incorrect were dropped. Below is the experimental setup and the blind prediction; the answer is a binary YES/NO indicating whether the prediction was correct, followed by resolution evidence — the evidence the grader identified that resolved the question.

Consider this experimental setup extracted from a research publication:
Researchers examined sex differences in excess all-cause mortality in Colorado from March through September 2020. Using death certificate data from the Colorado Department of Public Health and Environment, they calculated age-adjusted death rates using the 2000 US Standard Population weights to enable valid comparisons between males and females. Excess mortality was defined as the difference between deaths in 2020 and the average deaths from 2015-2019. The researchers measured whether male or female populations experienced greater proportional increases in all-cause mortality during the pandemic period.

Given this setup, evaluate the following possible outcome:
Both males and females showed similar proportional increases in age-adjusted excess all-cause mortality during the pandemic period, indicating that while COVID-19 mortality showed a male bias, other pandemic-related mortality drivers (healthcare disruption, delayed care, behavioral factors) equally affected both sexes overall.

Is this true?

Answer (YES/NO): NO